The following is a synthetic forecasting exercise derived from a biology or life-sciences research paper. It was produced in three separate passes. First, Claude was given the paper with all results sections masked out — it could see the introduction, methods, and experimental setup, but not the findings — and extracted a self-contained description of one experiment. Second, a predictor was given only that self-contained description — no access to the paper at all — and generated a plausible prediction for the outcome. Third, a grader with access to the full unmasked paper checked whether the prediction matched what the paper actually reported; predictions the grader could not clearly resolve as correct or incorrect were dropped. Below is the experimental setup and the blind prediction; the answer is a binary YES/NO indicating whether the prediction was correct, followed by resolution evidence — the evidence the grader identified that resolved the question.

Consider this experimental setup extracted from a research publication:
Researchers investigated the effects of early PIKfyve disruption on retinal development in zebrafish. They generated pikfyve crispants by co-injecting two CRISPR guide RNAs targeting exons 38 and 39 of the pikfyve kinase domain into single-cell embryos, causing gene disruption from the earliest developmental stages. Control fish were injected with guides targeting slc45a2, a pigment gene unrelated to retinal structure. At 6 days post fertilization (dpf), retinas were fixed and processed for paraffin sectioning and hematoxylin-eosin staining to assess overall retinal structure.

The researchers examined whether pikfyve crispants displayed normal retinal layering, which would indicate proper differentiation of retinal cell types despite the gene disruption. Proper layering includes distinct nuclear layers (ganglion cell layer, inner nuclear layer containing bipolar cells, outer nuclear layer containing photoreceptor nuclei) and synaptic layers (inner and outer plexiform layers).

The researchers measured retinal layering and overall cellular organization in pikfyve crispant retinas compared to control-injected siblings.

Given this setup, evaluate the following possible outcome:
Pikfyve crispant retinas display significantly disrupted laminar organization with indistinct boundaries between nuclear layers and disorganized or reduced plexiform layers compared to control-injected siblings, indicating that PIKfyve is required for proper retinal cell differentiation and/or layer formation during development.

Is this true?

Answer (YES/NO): NO